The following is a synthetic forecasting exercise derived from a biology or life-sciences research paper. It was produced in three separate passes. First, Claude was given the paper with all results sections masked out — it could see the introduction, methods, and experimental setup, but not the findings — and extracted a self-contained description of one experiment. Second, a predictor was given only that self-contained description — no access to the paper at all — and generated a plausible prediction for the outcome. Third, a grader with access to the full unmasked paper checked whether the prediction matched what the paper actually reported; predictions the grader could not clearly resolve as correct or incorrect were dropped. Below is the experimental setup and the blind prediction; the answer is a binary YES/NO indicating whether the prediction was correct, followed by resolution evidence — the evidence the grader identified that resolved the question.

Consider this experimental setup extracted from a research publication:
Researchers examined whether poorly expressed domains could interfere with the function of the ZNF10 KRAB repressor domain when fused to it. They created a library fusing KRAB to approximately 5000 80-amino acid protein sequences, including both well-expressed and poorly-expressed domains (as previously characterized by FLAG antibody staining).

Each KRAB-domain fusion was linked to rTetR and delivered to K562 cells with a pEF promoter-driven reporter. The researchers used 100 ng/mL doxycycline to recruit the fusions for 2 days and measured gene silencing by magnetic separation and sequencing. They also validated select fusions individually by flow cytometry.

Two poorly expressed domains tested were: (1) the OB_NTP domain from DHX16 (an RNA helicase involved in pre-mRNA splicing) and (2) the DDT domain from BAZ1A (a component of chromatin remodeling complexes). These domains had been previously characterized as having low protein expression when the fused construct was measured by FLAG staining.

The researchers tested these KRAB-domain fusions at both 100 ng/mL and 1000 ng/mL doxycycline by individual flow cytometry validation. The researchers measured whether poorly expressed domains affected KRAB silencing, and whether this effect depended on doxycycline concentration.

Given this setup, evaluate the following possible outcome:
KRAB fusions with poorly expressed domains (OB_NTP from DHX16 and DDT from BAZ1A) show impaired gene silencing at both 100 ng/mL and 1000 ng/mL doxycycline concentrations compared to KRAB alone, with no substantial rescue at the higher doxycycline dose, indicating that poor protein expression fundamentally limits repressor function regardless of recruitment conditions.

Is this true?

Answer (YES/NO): NO